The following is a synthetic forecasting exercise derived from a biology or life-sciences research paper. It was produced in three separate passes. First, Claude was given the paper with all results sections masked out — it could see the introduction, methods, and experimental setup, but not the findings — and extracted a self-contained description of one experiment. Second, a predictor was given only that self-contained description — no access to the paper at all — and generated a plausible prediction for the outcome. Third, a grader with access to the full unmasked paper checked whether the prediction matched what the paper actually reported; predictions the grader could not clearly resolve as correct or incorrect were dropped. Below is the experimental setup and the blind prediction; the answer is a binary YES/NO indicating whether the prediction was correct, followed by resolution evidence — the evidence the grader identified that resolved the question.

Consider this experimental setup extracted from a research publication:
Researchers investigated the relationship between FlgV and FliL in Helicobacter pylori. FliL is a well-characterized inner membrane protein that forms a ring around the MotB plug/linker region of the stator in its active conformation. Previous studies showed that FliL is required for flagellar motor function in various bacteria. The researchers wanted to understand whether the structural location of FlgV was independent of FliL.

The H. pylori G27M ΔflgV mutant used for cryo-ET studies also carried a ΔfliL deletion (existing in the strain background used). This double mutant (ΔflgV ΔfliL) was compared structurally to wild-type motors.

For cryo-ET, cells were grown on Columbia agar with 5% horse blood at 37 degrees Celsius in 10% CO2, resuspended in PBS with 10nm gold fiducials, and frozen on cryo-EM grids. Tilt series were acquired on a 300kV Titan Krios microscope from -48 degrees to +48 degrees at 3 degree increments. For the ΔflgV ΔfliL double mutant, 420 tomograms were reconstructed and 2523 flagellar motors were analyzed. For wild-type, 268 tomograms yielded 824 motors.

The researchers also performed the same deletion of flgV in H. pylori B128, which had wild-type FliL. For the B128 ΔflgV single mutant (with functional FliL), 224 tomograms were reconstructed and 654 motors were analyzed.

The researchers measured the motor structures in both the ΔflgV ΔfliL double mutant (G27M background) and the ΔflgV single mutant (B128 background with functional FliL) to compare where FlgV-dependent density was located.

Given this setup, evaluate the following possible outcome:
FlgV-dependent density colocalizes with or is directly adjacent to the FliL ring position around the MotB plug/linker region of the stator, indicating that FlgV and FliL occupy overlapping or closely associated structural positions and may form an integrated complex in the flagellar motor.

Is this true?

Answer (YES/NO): NO